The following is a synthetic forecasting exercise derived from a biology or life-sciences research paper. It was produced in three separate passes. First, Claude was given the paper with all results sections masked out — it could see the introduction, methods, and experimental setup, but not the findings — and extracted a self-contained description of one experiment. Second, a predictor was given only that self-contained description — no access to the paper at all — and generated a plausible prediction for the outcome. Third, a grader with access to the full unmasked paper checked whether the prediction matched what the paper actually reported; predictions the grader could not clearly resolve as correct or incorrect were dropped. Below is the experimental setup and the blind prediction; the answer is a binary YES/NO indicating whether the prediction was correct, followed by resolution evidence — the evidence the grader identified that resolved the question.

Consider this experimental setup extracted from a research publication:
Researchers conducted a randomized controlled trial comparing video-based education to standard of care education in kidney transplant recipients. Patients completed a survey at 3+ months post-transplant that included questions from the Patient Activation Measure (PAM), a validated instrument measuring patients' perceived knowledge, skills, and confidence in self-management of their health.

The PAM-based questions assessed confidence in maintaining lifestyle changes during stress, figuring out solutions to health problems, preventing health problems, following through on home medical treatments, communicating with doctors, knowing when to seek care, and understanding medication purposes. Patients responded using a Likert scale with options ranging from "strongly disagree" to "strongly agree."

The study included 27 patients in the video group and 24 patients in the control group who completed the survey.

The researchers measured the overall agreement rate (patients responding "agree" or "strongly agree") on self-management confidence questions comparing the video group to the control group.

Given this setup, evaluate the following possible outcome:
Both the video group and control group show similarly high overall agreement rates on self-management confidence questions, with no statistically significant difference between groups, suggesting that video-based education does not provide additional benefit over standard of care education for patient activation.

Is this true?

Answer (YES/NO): YES